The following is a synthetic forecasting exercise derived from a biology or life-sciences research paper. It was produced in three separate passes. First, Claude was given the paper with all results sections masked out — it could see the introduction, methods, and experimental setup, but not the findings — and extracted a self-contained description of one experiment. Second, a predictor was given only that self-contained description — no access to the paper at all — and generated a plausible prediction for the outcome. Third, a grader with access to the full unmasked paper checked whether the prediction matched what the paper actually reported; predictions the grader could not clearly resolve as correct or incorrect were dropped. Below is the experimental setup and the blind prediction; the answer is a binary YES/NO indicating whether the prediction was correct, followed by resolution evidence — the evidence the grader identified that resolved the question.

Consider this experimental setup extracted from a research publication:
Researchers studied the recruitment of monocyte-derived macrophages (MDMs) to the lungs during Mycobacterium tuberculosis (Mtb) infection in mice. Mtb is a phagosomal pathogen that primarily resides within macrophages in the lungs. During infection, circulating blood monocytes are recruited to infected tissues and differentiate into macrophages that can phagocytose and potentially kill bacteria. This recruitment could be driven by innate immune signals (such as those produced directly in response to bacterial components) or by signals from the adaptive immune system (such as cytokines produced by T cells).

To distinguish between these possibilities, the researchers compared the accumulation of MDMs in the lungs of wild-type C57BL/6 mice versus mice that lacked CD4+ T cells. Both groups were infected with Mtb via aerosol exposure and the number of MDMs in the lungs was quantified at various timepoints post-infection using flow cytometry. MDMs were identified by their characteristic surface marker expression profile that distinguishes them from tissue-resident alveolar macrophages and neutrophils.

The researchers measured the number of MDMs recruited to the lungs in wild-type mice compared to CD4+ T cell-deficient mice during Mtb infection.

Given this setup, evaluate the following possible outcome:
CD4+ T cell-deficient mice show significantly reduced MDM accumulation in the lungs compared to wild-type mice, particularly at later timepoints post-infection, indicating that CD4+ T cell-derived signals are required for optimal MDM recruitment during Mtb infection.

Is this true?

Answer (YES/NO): YES